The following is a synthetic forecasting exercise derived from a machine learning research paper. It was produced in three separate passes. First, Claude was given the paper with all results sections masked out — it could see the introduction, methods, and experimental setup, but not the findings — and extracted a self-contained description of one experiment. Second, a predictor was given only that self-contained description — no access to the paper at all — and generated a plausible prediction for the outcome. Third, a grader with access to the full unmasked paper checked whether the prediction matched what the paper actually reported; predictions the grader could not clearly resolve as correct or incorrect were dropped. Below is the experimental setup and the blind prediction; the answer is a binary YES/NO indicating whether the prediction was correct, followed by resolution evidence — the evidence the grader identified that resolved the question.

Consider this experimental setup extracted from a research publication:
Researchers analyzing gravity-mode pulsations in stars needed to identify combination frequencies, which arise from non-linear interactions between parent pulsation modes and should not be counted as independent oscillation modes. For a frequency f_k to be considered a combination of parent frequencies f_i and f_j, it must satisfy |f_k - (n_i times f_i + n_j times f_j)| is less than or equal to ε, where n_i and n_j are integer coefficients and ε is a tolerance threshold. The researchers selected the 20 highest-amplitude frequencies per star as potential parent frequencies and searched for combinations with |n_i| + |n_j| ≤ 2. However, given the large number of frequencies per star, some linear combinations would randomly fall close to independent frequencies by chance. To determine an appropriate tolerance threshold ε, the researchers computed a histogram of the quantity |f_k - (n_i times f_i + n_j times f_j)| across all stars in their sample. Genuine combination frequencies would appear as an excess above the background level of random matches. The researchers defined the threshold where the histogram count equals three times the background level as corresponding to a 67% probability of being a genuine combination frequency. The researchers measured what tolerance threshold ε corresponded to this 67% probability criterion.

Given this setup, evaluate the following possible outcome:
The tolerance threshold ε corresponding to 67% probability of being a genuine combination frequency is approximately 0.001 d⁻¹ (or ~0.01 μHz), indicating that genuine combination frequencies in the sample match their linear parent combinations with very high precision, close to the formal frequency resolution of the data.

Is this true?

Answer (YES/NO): NO